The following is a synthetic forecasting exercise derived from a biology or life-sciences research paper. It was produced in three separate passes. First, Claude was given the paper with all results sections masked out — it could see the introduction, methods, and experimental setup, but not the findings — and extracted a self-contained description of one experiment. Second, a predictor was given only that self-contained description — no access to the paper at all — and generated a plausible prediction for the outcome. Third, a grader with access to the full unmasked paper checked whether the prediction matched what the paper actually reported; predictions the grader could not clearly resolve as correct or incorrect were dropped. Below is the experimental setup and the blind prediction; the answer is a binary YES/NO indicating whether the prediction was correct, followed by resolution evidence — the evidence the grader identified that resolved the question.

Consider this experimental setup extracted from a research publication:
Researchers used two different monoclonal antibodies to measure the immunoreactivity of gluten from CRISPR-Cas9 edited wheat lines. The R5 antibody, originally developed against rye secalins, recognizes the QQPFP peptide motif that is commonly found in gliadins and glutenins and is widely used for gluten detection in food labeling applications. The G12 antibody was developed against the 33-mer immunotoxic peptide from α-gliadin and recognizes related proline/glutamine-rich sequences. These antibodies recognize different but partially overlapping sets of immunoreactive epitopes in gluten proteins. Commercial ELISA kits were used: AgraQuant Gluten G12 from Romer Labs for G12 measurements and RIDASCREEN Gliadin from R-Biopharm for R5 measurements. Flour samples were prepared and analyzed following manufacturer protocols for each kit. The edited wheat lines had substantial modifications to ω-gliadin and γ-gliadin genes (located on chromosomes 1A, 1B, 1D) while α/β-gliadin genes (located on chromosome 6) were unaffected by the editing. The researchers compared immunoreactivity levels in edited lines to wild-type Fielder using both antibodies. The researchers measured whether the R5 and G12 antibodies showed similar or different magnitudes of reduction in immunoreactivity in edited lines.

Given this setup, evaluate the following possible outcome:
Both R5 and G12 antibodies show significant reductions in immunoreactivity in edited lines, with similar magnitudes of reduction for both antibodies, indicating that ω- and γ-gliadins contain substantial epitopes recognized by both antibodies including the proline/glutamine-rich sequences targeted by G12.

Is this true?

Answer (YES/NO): YES